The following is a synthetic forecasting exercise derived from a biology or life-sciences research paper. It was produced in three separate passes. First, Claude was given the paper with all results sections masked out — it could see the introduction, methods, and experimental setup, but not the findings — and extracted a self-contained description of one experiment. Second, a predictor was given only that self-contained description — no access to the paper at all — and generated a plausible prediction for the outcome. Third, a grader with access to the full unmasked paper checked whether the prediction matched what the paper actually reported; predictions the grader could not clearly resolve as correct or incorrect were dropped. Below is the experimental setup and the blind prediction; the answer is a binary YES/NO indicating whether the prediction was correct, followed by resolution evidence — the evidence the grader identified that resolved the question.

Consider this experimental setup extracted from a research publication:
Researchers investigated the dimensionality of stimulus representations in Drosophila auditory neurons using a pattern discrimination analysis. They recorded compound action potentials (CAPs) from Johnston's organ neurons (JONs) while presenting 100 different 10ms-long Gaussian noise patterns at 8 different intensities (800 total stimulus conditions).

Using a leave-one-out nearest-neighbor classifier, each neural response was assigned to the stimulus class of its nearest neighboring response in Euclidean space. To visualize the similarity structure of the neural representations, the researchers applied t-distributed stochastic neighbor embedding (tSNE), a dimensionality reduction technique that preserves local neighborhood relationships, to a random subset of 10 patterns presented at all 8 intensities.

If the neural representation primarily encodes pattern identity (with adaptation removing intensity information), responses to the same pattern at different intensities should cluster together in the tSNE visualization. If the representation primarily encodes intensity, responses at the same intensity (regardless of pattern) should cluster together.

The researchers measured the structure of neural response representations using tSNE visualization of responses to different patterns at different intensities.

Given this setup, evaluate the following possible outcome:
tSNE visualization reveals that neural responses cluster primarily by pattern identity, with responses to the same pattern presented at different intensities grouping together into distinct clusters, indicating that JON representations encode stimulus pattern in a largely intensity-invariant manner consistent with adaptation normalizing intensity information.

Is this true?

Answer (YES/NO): YES